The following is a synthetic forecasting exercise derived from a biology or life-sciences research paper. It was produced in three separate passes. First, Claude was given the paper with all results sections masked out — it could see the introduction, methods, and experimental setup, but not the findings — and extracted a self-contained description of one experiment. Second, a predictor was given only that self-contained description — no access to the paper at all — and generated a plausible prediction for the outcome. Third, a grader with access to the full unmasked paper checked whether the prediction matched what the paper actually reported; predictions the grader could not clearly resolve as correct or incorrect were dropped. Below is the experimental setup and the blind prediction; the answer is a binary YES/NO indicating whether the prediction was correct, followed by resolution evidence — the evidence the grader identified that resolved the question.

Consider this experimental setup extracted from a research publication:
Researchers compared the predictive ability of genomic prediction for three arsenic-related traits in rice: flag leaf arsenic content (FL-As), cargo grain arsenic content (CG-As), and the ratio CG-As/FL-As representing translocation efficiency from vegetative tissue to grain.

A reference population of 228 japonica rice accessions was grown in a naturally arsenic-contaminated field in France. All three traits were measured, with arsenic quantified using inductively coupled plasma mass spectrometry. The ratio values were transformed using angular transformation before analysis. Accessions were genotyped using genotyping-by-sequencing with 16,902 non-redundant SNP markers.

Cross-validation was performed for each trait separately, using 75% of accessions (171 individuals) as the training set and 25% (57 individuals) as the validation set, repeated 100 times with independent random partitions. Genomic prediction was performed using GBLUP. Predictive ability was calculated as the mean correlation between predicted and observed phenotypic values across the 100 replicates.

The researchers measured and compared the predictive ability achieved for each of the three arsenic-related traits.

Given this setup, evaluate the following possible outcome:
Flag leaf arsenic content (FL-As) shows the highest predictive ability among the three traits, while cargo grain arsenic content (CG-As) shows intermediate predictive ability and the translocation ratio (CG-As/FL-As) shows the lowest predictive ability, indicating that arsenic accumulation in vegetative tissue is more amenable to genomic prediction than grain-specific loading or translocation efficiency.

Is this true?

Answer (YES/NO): NO